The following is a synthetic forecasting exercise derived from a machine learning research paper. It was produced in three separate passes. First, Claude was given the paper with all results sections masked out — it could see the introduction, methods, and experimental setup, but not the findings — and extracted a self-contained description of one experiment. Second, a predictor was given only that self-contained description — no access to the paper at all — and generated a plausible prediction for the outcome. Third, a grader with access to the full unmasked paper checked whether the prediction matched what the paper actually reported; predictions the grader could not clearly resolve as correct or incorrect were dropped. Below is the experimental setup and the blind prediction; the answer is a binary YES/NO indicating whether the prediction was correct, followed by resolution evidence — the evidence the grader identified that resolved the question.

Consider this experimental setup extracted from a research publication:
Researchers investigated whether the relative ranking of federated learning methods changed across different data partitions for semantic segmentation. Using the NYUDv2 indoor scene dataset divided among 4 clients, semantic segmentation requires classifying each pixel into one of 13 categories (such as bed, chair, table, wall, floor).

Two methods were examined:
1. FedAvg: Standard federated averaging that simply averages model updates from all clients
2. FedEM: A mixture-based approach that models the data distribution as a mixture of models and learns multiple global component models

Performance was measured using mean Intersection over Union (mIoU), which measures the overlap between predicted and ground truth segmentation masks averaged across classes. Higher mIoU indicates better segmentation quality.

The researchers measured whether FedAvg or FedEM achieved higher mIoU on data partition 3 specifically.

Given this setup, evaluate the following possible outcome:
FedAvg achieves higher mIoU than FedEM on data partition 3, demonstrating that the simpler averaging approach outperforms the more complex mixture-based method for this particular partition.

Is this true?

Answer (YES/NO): YES